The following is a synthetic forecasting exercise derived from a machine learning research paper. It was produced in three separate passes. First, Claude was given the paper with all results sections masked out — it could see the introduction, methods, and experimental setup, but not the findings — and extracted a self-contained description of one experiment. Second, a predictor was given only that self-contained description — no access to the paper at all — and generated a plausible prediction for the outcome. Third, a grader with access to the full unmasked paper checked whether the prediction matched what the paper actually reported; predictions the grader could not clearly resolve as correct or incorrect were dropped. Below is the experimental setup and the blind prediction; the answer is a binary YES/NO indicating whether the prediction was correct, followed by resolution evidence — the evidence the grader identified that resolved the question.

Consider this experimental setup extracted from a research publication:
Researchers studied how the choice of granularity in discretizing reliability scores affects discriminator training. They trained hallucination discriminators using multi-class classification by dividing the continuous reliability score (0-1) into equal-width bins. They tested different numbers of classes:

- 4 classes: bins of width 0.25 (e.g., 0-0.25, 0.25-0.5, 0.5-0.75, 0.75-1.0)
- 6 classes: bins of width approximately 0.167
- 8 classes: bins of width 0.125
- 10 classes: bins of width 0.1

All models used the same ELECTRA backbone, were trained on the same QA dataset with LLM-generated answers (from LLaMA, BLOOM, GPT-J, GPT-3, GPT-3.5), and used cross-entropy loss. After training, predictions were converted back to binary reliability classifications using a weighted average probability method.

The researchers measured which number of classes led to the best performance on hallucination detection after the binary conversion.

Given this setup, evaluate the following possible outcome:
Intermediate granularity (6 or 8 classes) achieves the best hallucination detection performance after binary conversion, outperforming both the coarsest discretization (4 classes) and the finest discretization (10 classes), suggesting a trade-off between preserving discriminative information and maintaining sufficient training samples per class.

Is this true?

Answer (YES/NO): NO